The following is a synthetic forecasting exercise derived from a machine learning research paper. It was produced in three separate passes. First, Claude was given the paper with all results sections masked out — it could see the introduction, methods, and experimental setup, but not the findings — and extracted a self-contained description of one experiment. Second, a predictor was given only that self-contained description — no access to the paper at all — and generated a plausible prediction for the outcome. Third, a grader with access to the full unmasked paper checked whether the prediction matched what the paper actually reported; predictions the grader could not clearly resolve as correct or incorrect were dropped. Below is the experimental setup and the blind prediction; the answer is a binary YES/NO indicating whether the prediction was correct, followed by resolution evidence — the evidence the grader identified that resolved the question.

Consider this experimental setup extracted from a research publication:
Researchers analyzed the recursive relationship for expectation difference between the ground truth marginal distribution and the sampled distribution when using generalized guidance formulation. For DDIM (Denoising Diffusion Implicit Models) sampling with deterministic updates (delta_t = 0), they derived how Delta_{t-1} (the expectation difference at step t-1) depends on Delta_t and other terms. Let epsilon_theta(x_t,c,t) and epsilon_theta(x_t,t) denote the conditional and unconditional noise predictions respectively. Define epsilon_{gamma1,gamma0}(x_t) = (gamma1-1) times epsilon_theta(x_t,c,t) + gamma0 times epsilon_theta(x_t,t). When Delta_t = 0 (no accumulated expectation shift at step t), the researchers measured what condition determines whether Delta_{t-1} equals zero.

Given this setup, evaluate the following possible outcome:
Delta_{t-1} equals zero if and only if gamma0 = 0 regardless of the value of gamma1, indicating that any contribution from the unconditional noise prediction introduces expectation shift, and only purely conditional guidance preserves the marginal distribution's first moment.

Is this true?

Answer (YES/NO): NO